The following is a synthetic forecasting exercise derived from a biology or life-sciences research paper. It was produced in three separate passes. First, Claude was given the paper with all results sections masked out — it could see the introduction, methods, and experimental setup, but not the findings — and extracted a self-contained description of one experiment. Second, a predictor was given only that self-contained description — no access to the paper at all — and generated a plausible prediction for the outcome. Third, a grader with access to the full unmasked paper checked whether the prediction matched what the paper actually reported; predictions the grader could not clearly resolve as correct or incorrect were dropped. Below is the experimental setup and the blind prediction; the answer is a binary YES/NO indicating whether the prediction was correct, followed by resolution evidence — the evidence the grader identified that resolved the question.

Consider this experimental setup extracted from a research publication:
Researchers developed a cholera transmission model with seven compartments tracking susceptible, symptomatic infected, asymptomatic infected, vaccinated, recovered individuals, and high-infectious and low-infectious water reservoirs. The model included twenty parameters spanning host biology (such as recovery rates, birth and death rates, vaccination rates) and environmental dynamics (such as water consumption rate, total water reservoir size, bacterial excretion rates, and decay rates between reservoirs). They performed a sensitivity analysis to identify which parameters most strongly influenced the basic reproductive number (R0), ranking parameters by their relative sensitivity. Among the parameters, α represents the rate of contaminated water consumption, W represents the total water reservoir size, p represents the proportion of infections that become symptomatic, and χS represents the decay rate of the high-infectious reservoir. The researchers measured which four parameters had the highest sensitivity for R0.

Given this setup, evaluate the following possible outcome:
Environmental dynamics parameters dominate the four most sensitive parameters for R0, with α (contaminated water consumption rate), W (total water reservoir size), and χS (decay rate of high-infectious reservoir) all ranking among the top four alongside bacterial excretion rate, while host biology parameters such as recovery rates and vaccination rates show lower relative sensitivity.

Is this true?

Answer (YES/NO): NO